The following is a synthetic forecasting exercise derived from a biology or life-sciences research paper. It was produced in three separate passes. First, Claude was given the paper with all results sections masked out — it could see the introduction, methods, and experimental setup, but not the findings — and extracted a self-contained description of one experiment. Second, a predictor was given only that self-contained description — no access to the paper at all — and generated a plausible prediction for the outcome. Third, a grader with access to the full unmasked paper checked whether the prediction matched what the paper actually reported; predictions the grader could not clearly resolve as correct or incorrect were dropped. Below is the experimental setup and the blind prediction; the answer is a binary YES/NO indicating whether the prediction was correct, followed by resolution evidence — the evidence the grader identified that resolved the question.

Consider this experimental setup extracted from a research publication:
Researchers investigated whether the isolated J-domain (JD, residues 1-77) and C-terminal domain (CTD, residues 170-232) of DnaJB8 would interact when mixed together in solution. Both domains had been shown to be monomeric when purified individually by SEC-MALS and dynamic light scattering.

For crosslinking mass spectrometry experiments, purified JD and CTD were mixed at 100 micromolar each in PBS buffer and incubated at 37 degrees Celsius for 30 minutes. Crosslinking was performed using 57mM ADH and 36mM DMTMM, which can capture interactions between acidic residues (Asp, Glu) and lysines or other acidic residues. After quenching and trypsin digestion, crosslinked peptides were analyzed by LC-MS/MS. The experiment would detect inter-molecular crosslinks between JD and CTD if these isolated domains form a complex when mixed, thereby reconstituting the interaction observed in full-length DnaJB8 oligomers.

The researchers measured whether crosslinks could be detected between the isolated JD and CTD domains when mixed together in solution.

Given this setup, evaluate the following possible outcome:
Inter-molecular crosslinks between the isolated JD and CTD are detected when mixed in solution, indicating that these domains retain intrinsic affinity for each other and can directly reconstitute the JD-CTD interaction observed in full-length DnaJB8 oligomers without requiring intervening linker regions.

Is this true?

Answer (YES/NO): YES